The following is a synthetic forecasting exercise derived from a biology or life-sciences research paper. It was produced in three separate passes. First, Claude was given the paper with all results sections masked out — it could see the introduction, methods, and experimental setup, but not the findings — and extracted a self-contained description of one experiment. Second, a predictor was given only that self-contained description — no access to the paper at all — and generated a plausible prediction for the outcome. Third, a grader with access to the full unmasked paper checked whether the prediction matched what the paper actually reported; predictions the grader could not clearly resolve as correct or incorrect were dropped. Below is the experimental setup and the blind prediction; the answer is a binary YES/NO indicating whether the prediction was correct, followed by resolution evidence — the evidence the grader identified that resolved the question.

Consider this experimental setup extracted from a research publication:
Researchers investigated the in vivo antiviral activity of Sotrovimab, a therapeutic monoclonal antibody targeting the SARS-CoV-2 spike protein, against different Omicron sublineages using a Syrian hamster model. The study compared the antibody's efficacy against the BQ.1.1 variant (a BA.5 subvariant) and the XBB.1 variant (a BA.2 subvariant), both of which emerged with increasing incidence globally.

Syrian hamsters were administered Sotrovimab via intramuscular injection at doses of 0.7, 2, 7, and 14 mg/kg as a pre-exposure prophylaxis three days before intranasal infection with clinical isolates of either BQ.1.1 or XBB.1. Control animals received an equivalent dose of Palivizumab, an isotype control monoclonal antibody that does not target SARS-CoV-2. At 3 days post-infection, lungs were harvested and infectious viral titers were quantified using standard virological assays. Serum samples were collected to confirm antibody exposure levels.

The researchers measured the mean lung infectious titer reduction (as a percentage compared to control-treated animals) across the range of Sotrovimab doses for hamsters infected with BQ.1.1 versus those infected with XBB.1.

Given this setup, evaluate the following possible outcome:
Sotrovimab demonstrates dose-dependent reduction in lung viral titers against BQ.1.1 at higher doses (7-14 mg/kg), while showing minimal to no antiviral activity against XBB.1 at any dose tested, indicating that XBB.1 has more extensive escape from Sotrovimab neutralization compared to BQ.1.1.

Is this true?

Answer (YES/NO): NO